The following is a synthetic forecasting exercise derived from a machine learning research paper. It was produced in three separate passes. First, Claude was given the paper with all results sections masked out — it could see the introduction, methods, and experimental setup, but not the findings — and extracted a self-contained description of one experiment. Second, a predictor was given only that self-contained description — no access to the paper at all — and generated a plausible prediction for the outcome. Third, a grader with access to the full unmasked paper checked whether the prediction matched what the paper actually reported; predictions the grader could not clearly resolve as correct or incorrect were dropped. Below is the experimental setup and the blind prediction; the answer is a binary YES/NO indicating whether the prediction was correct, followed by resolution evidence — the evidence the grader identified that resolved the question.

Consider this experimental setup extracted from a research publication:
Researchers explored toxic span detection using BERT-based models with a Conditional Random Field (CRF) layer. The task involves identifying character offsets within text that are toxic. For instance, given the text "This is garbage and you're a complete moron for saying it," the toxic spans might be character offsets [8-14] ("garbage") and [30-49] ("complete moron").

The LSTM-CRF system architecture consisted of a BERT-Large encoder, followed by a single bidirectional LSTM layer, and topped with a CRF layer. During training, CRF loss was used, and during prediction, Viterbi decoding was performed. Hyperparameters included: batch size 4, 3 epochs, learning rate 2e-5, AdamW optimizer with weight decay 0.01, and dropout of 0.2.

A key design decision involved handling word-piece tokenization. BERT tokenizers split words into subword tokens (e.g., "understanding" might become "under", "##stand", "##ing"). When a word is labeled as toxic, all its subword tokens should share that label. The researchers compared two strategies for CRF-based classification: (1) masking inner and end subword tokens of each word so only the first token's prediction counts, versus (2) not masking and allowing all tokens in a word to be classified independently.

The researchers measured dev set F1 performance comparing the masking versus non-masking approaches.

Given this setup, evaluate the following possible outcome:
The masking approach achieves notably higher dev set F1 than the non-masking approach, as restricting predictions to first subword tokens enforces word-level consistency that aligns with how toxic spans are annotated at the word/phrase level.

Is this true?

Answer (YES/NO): NO